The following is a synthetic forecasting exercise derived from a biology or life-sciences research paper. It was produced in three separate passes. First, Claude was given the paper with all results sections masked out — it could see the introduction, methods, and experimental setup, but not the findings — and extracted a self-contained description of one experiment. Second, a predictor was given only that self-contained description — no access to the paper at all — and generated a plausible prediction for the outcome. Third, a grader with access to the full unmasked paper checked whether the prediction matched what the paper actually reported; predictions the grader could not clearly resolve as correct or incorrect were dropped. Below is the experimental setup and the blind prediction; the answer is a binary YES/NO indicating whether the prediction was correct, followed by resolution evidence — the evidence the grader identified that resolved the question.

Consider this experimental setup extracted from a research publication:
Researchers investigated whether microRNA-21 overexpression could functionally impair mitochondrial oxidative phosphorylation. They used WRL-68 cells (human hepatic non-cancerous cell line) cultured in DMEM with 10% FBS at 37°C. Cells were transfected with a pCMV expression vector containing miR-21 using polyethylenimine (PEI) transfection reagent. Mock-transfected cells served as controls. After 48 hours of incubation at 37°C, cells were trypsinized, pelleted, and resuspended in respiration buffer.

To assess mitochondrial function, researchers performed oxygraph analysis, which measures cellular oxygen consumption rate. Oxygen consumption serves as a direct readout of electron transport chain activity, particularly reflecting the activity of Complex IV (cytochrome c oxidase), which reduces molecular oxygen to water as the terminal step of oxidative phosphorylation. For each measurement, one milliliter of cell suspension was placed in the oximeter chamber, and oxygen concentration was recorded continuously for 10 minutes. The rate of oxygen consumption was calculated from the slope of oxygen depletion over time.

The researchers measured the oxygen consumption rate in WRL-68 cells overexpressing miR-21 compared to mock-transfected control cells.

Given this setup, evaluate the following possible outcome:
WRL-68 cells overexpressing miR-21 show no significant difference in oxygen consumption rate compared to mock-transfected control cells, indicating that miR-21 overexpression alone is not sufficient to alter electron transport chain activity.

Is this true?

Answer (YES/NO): NO